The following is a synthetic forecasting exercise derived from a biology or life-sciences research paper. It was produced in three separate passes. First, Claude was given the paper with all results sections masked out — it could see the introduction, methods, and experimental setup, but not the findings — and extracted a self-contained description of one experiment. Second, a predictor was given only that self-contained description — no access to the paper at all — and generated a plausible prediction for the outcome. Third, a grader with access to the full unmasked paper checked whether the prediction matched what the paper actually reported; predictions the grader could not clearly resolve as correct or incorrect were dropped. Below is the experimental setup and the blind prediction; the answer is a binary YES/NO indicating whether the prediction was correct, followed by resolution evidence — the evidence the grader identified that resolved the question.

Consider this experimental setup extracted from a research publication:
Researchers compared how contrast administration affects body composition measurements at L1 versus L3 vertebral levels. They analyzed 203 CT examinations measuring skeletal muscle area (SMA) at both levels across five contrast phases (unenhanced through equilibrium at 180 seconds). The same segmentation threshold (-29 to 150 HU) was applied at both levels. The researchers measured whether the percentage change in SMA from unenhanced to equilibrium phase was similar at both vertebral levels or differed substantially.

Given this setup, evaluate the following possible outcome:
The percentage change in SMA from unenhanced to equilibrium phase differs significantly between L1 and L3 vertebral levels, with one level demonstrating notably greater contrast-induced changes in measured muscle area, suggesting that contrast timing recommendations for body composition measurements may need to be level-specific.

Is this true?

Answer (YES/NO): NO